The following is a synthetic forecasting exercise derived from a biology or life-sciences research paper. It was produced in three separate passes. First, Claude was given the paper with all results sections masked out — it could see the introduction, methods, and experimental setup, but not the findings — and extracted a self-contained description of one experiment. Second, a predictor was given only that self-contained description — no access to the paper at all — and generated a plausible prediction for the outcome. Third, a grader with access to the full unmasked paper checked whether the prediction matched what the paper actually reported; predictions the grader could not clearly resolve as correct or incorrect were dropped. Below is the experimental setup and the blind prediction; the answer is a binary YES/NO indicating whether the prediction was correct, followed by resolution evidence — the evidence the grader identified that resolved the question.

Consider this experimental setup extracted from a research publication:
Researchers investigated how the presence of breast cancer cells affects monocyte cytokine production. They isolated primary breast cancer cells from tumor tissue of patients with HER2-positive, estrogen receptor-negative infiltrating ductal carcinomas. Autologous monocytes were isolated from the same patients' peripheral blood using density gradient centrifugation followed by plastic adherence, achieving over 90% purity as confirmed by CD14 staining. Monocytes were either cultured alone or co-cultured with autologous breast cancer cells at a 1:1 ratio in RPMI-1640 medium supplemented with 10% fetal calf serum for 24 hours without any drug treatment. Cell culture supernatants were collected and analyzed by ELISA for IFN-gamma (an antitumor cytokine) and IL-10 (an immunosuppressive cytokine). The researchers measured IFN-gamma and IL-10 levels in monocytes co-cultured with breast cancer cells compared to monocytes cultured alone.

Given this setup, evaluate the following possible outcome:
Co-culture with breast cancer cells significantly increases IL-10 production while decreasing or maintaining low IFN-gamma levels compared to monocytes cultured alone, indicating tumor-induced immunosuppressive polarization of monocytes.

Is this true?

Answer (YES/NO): NO